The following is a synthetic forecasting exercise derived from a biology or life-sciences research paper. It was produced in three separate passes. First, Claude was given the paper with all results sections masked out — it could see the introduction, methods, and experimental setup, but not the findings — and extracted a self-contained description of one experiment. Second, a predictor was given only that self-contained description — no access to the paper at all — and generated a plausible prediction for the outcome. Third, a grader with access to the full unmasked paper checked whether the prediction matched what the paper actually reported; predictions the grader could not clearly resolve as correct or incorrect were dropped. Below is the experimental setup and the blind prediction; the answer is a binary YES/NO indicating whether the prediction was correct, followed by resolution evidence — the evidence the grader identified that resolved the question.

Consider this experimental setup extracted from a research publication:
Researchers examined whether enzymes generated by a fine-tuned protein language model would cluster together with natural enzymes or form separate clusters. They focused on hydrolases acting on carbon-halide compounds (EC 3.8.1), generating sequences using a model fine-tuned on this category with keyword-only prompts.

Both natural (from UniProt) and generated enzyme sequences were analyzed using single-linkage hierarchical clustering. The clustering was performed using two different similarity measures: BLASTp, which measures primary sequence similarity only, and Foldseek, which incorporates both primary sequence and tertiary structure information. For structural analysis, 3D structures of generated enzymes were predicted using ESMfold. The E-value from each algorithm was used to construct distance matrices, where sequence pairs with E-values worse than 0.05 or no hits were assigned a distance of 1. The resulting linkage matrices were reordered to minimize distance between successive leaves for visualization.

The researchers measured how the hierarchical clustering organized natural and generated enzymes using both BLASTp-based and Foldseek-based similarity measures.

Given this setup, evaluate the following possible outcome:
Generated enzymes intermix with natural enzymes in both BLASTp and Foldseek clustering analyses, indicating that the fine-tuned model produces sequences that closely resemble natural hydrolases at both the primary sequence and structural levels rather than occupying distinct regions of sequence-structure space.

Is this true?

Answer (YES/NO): NO